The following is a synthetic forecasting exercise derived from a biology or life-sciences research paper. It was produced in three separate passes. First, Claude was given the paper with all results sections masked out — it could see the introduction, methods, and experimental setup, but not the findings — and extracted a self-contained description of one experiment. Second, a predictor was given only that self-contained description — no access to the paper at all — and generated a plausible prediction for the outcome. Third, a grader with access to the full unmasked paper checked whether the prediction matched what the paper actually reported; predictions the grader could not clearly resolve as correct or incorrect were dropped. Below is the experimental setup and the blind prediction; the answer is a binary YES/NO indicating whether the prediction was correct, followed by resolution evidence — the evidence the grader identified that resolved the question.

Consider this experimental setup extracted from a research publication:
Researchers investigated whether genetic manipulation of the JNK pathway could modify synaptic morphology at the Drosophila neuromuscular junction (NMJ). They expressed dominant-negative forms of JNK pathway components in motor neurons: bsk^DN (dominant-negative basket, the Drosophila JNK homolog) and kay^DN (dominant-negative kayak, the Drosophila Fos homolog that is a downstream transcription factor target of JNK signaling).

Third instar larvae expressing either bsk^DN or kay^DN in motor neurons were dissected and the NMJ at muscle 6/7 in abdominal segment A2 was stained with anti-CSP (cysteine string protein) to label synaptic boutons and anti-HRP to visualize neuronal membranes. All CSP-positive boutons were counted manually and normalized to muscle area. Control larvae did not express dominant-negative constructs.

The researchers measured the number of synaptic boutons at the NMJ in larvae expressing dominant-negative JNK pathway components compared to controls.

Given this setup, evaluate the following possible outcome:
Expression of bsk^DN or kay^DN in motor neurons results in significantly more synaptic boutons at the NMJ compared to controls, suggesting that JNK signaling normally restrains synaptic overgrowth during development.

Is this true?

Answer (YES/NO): NO